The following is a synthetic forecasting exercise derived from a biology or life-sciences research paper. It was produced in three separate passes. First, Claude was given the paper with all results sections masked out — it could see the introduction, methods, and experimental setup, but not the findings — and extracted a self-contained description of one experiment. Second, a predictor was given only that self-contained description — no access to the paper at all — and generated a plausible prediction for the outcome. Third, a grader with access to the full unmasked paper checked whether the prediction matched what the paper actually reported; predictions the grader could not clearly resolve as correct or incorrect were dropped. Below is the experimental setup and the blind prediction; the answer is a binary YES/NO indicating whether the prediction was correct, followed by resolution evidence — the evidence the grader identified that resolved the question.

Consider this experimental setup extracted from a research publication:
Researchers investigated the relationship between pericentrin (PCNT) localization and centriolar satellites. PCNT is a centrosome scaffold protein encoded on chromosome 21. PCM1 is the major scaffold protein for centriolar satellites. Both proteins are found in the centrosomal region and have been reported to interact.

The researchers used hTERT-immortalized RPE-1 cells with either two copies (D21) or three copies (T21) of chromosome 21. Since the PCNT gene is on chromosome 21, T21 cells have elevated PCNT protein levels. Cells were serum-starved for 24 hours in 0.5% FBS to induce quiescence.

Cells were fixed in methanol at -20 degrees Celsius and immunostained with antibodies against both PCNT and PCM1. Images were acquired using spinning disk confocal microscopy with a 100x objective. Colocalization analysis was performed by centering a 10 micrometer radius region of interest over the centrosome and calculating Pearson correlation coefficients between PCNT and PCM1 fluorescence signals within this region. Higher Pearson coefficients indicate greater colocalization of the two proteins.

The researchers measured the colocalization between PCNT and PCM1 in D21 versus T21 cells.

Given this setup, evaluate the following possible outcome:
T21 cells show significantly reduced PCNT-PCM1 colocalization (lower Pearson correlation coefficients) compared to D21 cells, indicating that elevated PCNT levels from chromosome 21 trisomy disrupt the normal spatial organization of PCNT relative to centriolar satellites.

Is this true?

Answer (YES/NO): NO